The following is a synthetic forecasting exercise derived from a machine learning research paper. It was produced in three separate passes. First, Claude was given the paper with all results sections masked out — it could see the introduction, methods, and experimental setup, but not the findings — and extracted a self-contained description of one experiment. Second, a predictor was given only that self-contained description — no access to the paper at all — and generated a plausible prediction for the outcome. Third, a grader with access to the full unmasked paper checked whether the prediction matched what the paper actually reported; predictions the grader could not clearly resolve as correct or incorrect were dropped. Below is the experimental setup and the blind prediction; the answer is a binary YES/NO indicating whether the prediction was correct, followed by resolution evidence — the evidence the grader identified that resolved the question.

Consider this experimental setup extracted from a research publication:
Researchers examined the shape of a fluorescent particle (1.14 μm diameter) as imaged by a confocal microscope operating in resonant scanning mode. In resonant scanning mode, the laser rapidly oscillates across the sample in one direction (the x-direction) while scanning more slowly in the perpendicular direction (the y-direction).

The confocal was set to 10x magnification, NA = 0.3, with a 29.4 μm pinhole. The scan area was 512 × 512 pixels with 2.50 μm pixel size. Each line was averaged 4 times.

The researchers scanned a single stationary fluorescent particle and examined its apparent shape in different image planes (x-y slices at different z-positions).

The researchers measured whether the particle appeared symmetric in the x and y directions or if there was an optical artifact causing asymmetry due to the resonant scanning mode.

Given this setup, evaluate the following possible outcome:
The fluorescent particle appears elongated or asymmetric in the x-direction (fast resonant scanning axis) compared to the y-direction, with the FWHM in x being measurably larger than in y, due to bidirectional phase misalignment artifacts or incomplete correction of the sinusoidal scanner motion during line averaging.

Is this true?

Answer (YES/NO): NO